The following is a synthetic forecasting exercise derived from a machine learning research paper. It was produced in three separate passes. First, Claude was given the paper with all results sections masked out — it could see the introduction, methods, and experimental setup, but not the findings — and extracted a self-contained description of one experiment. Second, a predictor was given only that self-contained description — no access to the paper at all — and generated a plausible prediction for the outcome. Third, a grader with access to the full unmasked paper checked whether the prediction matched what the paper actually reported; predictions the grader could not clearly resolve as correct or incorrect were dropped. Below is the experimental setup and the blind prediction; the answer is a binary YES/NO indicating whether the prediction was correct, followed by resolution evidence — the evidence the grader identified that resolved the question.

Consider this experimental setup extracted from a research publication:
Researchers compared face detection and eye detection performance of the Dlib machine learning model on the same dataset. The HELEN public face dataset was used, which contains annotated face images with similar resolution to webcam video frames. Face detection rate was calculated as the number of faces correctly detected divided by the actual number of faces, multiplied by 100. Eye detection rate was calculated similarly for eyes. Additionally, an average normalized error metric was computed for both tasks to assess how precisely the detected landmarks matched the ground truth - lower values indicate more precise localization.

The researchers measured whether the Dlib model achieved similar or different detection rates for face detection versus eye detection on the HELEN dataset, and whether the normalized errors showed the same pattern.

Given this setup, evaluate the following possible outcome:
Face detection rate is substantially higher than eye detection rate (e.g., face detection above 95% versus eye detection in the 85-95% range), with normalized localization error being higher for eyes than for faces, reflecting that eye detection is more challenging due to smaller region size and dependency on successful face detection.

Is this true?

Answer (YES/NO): NO